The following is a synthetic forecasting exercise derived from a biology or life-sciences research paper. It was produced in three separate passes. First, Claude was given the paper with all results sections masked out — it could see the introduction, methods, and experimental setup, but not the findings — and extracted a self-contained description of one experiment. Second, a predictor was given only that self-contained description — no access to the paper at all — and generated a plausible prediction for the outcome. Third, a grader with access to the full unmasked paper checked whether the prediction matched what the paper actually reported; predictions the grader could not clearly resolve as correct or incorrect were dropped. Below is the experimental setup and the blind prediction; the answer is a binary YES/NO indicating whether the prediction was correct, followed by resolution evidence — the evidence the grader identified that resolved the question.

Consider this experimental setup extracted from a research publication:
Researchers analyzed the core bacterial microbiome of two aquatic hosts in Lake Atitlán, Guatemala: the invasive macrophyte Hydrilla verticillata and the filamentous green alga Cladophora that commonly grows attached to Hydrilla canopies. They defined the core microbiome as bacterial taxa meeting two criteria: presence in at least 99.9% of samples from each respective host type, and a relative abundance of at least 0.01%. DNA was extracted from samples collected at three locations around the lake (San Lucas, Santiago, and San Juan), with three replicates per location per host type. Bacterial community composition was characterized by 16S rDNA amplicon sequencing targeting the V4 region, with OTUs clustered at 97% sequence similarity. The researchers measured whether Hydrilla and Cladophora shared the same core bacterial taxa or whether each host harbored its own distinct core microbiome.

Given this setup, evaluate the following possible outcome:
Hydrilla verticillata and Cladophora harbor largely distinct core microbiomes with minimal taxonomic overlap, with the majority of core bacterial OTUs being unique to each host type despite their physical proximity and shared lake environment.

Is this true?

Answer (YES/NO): NO